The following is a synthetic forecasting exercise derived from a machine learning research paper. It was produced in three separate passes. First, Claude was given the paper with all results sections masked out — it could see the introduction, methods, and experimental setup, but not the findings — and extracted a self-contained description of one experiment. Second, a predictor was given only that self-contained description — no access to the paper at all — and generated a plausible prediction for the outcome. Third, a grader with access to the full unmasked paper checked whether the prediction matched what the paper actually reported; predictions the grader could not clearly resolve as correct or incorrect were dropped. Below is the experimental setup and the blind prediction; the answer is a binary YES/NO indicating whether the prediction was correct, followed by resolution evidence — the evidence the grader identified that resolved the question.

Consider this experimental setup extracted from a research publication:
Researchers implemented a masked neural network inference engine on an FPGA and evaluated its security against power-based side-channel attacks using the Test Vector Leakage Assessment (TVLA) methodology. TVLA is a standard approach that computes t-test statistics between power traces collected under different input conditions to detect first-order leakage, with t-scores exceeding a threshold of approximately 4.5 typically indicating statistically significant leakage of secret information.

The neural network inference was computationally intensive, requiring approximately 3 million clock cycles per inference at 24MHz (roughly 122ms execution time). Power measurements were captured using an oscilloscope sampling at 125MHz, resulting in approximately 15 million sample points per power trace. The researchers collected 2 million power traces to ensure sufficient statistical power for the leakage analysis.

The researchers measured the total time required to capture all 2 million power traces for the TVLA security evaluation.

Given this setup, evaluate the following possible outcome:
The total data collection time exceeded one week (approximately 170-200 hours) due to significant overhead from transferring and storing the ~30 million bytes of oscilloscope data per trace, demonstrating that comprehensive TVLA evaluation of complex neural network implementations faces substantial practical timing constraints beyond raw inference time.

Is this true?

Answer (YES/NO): NO